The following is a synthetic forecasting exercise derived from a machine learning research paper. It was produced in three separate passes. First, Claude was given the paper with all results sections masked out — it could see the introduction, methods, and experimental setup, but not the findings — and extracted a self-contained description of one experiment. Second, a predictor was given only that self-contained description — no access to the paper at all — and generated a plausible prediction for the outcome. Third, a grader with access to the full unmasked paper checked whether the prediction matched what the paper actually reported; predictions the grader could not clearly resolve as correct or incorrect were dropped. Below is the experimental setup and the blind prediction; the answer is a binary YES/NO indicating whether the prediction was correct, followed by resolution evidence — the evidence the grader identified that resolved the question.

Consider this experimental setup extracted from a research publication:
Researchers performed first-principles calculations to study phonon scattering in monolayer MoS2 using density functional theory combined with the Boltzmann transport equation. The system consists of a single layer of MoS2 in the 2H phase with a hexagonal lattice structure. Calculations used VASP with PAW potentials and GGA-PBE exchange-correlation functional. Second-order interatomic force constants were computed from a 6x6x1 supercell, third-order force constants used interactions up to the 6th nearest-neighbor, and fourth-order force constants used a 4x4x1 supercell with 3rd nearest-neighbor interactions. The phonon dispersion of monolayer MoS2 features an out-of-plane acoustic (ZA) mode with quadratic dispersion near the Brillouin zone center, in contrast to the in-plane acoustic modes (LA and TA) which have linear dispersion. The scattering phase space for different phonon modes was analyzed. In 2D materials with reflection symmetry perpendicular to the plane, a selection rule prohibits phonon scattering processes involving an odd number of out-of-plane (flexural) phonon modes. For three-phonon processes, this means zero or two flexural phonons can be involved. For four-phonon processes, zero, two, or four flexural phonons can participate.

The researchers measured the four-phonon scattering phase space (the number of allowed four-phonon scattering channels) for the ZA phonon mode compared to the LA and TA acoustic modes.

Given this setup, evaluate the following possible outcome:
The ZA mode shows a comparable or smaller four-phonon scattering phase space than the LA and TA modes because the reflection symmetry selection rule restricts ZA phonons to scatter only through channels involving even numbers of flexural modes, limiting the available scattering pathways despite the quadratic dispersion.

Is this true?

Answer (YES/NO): NO